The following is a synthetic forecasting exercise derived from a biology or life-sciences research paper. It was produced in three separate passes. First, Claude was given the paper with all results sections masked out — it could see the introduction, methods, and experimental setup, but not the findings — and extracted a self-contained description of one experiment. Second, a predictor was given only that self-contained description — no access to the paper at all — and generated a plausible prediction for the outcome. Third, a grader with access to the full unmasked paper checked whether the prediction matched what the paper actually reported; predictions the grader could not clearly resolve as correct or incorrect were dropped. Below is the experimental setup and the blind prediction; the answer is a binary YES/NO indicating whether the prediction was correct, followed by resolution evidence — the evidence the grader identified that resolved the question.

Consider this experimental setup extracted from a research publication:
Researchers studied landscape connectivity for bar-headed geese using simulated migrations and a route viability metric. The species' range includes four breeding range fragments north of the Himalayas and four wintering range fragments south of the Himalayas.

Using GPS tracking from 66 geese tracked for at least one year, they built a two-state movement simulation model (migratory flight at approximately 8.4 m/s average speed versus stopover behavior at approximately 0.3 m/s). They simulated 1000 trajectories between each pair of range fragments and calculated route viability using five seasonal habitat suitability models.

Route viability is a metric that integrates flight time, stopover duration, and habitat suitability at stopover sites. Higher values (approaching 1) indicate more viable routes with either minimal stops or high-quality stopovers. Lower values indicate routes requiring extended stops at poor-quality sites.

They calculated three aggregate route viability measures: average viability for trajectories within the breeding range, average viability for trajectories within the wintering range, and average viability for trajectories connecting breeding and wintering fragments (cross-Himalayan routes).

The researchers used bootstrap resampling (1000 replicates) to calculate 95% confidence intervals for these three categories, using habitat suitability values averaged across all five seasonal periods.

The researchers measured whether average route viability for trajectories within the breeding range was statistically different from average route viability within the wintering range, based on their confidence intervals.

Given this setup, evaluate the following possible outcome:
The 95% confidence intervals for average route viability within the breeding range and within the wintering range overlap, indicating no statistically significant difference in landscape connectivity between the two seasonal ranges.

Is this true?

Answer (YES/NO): NO